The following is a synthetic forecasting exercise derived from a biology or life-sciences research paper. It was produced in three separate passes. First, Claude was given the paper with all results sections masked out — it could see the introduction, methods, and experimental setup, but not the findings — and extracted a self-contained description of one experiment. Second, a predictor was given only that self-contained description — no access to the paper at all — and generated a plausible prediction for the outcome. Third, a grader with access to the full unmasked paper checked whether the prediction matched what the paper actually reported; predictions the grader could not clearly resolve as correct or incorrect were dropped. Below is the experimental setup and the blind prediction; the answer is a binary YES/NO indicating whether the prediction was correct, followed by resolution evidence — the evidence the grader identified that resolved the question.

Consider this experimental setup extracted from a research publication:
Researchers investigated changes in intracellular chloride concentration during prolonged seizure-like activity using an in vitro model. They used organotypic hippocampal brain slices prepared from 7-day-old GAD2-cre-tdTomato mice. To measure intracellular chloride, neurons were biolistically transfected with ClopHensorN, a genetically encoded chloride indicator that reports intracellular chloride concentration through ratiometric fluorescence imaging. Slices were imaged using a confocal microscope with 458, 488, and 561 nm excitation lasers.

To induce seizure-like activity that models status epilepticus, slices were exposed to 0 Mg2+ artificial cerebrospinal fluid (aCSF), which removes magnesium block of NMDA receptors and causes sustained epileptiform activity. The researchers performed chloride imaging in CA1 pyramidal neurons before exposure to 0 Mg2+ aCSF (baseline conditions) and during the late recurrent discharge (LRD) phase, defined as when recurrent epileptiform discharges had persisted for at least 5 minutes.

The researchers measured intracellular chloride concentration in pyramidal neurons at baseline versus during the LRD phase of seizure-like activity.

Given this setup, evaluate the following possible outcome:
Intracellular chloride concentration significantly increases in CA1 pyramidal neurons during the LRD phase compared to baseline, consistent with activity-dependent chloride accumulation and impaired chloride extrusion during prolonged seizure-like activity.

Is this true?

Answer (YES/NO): YES